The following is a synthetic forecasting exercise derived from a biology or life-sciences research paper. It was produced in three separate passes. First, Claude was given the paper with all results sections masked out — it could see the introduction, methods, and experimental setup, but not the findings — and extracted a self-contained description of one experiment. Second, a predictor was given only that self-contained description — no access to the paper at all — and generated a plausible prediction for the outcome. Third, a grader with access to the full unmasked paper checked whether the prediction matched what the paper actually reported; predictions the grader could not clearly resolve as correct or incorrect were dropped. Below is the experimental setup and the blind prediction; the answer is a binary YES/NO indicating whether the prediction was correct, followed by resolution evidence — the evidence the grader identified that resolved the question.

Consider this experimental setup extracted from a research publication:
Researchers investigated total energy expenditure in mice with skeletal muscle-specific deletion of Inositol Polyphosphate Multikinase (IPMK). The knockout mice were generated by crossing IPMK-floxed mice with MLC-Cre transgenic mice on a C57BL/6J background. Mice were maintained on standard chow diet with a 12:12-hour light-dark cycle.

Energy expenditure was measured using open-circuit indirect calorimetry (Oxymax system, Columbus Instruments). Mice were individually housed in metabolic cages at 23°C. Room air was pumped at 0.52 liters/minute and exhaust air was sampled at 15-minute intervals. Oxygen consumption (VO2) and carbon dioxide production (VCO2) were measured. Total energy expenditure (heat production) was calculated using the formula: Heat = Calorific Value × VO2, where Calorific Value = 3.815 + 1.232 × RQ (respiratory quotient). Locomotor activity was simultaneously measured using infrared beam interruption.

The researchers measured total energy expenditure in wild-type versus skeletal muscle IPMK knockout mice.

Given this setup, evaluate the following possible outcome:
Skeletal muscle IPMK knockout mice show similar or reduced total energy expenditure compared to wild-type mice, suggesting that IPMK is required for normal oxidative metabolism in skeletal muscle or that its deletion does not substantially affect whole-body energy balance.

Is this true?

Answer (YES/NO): YES